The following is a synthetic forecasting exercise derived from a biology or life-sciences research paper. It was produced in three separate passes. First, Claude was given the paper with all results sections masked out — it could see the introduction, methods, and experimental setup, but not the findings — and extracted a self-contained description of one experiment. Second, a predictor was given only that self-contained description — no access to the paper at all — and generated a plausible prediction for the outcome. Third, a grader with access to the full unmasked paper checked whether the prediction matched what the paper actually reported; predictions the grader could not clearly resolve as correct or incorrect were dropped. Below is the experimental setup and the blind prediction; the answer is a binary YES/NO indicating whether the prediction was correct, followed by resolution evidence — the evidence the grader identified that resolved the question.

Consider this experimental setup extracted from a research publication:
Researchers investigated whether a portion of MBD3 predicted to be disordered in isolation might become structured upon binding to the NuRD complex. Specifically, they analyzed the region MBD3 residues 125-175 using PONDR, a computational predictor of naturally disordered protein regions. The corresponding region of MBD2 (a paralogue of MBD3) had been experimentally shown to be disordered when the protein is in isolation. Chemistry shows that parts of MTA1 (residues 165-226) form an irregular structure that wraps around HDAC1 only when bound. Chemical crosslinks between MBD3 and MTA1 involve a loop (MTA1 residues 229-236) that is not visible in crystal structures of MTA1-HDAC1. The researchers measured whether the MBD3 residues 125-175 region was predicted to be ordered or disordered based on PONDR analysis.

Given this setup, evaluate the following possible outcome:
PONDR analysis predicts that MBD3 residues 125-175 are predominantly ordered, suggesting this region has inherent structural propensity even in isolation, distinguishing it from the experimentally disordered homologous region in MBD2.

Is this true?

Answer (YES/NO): YES